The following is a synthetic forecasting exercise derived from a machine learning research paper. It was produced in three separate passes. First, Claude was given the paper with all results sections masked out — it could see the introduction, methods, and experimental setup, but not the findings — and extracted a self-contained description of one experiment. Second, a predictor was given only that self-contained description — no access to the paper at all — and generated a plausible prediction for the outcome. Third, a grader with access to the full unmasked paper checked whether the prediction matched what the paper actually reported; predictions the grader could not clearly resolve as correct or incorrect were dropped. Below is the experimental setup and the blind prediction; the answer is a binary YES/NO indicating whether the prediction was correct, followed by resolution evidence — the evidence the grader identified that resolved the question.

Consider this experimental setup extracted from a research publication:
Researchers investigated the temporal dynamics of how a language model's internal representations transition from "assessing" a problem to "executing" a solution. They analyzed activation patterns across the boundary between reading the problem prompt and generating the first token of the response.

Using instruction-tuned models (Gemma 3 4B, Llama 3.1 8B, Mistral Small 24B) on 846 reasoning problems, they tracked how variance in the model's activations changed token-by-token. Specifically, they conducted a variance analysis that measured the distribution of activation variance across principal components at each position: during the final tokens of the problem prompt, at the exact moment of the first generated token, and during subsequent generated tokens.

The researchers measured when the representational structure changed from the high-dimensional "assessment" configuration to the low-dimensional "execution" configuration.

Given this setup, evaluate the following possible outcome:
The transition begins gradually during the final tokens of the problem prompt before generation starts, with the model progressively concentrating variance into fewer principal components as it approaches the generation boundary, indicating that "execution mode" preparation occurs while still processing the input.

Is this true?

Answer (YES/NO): NO